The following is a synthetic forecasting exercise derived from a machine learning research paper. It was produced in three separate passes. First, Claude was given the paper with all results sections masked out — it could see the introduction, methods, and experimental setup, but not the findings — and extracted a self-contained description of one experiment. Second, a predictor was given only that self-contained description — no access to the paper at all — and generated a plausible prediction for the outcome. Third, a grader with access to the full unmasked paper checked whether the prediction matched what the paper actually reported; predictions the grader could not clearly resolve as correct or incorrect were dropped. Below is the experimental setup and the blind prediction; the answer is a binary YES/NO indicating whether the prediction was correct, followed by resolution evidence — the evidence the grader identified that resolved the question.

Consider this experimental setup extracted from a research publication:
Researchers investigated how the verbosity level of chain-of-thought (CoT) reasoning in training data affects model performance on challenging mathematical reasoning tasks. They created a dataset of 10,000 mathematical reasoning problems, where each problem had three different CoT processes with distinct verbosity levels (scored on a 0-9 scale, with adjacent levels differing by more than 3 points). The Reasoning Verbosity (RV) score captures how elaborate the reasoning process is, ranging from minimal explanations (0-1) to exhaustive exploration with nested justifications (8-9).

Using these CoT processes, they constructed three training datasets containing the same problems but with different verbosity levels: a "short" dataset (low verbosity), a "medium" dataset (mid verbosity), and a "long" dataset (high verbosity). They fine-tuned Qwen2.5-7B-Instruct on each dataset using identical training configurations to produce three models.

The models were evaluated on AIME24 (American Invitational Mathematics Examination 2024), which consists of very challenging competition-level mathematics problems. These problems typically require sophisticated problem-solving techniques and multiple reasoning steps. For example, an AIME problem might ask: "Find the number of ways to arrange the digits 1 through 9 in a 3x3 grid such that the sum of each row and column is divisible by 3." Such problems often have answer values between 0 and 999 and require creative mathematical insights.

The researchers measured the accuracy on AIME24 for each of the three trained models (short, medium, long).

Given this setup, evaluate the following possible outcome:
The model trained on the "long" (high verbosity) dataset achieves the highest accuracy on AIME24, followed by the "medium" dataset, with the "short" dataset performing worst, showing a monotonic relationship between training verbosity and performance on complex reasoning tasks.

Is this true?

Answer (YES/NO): YES